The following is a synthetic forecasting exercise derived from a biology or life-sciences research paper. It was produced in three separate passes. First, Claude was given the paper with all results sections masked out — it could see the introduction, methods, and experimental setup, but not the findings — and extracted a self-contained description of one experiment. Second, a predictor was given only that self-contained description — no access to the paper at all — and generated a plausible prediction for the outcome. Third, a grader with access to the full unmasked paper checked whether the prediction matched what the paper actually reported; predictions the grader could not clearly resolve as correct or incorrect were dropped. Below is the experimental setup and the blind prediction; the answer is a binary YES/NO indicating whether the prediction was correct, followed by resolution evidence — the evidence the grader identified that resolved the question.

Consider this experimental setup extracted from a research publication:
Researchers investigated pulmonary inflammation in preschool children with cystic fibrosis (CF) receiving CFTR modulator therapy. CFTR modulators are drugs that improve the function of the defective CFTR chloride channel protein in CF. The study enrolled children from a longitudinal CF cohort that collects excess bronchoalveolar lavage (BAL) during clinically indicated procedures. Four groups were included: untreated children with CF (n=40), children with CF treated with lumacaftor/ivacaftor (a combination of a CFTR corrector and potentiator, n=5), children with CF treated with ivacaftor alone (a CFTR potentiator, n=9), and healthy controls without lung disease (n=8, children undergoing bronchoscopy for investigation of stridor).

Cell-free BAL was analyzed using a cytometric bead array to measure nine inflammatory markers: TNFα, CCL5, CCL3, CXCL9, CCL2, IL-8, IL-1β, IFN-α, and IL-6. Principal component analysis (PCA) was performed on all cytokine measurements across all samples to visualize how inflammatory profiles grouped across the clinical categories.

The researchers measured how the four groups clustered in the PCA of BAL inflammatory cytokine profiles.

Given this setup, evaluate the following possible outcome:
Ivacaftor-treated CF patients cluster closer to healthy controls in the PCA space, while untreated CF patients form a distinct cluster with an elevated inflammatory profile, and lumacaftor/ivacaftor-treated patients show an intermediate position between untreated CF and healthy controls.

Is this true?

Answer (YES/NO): NO